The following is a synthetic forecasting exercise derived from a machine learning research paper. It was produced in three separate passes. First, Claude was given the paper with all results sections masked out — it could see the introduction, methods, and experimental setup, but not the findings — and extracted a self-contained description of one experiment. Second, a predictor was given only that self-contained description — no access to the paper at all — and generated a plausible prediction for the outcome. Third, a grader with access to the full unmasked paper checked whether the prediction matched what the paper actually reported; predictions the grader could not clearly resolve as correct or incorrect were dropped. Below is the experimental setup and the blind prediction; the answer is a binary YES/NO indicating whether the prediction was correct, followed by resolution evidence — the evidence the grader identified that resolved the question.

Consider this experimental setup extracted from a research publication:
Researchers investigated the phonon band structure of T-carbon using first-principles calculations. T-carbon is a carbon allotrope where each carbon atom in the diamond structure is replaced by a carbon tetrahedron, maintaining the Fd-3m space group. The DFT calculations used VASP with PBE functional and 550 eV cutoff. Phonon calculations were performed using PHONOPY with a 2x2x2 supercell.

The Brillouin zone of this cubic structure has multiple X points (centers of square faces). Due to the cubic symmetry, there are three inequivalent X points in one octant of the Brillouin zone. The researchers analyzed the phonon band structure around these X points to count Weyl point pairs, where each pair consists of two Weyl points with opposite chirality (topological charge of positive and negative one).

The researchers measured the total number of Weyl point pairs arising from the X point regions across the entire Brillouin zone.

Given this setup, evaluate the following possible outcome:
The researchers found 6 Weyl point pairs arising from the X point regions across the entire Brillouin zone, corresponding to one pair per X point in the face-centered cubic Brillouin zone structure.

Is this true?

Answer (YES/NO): NO